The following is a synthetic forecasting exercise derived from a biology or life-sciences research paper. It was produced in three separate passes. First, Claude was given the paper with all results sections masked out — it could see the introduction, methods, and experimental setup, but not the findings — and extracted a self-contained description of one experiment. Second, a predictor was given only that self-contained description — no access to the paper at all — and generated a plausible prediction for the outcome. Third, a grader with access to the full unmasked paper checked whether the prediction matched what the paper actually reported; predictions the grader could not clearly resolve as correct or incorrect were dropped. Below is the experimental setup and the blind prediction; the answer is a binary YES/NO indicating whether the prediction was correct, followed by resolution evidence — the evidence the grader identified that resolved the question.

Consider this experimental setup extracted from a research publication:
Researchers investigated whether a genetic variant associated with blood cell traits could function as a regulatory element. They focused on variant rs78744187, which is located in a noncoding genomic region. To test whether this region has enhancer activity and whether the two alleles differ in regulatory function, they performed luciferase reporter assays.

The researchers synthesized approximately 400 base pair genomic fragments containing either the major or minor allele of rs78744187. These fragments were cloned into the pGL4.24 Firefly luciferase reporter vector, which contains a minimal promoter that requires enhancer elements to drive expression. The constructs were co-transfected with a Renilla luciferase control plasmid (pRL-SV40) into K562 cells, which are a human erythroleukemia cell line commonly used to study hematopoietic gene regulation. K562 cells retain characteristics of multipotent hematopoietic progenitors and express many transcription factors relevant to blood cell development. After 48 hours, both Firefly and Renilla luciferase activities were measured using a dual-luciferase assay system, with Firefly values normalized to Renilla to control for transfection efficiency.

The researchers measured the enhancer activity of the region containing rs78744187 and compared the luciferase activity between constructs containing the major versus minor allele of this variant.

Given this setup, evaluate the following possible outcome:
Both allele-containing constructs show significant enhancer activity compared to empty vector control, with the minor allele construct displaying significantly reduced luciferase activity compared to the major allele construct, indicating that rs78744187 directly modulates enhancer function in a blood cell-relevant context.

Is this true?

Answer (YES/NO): YES